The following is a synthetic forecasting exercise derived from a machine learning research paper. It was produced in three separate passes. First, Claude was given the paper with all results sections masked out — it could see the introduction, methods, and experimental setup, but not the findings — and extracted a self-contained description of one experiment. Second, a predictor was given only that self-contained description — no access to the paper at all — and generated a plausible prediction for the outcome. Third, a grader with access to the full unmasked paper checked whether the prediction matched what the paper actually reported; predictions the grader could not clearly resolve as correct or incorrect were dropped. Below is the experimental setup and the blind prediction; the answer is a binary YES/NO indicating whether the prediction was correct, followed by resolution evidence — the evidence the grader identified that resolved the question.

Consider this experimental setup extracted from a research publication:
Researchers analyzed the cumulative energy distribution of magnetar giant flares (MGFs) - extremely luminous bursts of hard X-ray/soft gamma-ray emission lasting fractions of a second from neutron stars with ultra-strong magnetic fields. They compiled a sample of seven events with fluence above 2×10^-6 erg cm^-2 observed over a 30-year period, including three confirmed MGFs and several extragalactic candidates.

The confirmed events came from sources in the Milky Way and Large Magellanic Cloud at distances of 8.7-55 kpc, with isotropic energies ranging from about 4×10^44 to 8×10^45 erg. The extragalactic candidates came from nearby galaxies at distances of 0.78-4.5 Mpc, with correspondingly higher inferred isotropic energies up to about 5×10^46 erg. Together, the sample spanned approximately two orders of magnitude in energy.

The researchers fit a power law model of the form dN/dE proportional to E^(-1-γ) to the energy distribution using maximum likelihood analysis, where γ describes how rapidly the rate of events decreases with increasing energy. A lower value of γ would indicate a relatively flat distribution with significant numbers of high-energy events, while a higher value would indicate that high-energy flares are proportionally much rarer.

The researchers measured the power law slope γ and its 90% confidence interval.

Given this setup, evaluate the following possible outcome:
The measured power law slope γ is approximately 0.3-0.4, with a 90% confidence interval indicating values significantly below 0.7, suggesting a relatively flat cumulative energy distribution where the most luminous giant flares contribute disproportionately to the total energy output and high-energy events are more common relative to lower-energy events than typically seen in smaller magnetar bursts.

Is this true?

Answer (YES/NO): NO